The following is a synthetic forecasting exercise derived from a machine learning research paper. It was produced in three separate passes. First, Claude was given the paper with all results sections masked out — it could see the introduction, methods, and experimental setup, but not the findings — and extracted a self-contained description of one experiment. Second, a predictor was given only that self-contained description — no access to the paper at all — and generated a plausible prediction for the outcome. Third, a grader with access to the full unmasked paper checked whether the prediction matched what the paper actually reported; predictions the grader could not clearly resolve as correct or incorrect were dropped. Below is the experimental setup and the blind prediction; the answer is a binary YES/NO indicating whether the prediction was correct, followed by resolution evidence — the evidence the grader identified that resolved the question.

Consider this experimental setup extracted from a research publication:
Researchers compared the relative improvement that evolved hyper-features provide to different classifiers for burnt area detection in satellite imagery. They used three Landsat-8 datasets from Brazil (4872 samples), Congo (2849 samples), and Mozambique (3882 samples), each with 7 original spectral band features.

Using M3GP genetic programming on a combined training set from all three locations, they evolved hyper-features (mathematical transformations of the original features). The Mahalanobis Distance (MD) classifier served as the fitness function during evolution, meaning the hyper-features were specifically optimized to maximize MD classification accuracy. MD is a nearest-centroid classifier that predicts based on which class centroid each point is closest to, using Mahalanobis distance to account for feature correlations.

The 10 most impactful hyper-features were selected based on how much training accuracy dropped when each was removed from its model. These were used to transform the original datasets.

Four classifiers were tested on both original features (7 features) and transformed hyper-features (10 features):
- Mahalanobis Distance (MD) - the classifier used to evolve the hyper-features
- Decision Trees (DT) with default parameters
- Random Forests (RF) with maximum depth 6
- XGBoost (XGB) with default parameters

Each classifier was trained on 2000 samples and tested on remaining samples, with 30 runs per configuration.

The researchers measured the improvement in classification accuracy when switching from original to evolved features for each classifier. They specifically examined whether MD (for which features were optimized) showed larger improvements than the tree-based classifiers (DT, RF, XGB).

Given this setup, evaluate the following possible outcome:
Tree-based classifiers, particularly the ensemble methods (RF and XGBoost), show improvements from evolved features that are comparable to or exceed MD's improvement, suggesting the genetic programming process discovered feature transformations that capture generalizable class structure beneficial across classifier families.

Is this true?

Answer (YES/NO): NO